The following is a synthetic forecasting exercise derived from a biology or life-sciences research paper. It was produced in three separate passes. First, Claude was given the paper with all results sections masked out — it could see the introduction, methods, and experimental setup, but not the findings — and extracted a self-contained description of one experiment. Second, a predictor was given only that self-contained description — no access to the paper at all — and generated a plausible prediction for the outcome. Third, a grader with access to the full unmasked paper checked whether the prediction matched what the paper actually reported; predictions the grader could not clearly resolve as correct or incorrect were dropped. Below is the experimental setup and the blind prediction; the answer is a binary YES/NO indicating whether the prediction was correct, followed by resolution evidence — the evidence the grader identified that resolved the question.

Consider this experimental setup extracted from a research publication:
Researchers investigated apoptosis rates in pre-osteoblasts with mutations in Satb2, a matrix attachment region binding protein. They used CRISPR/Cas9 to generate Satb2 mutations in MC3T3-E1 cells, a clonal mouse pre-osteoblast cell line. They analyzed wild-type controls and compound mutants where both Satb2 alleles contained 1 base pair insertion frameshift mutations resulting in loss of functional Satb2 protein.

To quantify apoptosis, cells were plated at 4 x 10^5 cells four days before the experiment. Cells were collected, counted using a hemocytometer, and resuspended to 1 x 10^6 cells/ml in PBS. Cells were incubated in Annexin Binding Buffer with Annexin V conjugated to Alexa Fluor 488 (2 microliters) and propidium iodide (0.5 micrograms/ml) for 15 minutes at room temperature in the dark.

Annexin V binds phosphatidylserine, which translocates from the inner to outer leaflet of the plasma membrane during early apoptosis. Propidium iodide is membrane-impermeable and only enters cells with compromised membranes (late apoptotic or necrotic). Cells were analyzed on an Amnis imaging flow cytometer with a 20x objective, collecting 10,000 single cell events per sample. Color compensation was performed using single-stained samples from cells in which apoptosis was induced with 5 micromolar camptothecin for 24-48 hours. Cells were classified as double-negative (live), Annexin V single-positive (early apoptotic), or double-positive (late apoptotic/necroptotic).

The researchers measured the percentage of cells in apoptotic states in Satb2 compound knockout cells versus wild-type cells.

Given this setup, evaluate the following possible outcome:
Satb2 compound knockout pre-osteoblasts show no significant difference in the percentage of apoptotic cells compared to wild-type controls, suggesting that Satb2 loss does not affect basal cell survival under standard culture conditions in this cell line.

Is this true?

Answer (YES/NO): YES